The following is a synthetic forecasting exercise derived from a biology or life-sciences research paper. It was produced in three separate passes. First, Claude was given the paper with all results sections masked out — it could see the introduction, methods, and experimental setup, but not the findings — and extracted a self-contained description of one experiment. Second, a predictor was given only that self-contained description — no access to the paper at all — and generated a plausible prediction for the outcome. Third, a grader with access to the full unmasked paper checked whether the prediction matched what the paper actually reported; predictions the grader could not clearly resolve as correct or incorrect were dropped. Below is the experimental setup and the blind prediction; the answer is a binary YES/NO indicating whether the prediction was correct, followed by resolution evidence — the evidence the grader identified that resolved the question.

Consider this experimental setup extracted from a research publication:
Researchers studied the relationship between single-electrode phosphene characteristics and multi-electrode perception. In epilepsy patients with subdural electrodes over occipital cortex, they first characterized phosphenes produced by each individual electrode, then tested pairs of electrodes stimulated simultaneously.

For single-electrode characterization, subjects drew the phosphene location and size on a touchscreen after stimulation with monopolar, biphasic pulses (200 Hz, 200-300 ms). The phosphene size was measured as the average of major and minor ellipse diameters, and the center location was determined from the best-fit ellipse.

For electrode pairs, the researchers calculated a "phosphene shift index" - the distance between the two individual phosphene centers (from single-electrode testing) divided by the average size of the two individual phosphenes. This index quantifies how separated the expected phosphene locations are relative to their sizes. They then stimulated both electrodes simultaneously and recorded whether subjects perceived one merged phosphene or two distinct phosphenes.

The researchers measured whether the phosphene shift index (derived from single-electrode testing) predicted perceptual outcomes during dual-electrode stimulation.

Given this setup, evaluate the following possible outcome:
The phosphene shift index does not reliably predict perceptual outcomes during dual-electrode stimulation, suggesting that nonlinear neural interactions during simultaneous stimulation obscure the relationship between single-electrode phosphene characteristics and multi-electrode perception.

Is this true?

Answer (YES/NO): NO